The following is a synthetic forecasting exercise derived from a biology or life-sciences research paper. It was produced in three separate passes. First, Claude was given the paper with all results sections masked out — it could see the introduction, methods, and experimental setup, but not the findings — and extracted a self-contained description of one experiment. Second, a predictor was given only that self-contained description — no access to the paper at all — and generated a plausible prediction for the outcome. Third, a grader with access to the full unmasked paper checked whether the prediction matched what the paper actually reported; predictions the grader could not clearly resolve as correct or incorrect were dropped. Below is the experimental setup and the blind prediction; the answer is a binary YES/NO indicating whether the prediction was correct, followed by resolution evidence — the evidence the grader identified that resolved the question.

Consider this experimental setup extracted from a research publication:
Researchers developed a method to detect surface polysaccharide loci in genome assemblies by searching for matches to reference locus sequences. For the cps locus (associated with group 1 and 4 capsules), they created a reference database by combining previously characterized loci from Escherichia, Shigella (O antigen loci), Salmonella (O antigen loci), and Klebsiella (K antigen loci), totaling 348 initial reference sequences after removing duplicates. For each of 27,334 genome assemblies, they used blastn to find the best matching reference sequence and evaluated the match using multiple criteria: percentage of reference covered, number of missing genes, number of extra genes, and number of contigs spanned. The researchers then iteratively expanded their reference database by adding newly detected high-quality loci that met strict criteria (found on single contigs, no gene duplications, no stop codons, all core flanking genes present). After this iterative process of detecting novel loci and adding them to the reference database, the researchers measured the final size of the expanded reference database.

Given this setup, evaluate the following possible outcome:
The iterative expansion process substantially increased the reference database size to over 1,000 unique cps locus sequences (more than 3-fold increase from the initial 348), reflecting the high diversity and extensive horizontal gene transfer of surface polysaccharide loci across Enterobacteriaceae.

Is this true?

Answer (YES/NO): NO